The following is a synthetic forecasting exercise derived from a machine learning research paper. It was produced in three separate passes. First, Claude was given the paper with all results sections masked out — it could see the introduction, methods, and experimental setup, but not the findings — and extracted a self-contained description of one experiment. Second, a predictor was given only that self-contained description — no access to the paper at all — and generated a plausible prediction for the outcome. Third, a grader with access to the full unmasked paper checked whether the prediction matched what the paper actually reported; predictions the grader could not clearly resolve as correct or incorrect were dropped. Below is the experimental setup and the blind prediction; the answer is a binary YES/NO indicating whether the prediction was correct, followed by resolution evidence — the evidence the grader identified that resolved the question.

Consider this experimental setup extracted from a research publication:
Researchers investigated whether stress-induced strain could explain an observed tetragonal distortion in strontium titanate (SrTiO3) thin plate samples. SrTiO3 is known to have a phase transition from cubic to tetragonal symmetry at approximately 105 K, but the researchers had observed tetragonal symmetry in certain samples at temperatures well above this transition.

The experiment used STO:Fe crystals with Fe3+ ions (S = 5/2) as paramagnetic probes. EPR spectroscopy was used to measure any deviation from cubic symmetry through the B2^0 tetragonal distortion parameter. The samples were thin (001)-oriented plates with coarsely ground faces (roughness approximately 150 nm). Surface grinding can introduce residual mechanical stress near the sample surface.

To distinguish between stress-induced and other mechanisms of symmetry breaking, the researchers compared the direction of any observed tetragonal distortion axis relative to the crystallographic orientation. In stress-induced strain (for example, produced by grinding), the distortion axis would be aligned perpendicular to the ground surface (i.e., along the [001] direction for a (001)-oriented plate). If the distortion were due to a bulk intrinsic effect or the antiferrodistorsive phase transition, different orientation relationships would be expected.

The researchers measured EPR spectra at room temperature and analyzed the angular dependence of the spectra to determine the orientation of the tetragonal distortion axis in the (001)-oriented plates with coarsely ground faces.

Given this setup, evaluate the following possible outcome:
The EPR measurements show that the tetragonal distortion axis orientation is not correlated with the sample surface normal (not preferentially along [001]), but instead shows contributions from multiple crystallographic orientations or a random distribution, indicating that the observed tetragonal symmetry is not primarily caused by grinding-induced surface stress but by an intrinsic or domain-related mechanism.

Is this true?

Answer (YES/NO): NO